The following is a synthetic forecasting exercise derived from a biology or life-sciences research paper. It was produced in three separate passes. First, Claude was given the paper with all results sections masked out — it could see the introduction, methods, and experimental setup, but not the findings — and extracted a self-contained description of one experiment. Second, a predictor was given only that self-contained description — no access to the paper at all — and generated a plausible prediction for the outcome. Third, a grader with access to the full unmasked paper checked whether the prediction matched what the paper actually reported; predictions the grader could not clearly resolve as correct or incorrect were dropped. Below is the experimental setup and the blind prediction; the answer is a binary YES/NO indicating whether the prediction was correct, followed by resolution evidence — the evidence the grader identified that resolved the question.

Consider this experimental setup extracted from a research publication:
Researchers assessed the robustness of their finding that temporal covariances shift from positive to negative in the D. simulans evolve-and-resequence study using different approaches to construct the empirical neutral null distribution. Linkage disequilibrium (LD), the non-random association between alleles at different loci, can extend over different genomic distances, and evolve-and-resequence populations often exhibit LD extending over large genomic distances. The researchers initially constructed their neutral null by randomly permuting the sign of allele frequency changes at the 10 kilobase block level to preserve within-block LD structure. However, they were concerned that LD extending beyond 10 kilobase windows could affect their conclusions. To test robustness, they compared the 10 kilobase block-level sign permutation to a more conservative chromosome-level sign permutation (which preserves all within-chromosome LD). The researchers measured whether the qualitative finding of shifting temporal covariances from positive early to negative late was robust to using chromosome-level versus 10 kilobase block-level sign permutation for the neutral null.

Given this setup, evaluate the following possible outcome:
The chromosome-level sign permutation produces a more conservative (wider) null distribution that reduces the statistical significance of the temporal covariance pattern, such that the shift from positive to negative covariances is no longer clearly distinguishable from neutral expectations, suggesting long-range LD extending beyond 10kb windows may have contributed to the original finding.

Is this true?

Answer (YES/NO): NO